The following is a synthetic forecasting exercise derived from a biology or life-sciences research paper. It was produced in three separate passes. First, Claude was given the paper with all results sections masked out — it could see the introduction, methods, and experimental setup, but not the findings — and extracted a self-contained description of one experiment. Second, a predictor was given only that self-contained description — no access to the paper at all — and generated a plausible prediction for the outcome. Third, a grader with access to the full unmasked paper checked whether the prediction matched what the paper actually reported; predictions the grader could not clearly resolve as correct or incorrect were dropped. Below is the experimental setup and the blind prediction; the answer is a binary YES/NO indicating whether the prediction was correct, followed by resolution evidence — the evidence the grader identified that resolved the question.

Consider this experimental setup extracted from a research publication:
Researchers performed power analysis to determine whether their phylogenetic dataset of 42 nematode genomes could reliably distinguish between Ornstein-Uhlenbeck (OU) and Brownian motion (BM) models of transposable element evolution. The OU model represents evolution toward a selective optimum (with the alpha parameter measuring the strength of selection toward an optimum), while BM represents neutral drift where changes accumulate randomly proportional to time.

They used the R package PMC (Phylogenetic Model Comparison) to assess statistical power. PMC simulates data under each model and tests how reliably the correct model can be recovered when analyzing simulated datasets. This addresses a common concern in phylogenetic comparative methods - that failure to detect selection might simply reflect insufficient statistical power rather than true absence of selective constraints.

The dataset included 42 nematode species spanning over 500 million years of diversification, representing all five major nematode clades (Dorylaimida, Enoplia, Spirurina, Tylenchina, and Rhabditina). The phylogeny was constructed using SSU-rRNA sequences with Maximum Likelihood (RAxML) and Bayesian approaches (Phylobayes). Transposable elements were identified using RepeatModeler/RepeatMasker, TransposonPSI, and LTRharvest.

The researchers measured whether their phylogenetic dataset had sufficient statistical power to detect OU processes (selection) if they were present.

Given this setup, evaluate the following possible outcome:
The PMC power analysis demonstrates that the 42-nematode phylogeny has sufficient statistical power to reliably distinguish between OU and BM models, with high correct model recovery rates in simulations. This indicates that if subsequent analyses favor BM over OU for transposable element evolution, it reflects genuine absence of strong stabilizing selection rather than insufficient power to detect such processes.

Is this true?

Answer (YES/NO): YES